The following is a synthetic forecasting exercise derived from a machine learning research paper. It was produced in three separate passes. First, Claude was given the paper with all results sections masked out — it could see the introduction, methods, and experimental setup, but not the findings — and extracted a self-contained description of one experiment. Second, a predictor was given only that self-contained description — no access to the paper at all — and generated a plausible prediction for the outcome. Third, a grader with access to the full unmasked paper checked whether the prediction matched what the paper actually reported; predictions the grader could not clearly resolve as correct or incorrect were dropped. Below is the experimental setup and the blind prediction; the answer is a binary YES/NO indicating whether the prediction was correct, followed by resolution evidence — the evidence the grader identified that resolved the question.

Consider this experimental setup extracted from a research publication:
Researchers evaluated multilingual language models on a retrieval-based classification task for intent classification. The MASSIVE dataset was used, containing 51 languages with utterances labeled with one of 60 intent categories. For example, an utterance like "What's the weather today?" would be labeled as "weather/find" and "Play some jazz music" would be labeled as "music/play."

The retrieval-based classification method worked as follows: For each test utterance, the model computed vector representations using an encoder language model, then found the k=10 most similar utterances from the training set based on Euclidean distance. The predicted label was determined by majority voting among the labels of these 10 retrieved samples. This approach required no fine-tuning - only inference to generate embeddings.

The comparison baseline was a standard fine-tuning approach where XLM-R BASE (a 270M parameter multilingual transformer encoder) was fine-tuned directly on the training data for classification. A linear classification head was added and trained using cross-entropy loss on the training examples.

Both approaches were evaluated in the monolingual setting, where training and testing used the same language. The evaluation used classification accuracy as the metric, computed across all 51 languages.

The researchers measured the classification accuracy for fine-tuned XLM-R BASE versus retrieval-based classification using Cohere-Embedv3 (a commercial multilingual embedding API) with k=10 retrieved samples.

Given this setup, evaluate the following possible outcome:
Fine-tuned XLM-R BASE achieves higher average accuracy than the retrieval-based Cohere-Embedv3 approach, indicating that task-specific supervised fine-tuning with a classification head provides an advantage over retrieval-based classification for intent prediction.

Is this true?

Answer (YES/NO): YES